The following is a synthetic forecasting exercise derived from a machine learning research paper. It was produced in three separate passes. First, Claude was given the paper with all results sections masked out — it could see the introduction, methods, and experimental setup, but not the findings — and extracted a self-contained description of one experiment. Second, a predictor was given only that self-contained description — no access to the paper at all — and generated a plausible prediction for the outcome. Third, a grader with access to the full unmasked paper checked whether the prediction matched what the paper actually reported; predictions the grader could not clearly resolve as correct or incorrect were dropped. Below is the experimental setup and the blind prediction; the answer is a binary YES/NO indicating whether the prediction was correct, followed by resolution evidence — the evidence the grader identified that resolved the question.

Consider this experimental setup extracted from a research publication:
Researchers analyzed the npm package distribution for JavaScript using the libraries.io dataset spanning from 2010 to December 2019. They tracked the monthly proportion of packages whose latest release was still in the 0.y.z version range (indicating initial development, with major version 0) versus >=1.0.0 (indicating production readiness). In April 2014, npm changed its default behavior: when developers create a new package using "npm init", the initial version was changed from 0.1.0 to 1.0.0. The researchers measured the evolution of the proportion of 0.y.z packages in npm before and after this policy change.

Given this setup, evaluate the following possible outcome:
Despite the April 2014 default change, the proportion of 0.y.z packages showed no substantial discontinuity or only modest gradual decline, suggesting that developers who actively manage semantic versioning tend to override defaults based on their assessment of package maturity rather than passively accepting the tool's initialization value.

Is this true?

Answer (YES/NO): NO